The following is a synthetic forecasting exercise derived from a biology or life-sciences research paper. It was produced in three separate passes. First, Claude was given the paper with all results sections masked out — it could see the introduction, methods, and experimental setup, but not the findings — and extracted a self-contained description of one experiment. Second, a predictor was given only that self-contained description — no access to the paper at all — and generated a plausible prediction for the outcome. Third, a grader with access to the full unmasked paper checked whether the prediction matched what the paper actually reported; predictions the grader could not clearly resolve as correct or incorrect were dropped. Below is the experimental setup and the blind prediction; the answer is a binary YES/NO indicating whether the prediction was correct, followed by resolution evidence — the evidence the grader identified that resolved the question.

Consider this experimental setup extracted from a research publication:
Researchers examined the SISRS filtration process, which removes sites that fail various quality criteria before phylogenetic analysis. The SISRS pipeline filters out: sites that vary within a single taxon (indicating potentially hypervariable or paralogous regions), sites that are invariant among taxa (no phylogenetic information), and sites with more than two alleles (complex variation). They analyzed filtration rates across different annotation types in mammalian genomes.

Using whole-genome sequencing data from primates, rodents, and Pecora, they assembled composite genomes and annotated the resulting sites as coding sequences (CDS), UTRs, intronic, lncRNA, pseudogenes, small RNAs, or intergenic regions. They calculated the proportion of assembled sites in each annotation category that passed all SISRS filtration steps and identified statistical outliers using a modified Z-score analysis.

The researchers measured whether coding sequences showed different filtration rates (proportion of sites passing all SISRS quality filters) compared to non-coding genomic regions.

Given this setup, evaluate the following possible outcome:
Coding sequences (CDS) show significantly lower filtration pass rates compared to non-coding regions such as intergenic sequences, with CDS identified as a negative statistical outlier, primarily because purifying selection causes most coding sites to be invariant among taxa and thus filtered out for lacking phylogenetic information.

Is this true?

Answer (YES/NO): NO